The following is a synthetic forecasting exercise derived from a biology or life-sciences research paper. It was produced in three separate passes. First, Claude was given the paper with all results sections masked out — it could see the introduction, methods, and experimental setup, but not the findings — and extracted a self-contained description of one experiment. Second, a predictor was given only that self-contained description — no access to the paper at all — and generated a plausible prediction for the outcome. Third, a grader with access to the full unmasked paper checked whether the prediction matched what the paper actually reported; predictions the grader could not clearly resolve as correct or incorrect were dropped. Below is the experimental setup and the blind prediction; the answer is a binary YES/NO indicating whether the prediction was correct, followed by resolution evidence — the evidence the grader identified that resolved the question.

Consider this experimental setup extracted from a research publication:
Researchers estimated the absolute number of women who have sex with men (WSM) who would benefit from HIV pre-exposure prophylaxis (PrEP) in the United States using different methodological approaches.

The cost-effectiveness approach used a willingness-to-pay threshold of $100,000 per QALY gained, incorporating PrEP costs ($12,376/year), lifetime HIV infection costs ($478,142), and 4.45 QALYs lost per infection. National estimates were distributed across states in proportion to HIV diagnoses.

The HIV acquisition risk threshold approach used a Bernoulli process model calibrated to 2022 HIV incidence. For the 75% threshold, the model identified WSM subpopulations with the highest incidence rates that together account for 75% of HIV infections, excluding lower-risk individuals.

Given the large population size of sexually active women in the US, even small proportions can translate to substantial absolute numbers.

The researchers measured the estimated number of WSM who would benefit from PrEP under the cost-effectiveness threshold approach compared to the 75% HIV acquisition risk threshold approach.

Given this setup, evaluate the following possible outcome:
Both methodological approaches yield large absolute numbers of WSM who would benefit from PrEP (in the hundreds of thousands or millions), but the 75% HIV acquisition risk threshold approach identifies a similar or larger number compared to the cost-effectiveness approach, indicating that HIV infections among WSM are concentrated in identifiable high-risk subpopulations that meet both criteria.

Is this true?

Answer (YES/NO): NO